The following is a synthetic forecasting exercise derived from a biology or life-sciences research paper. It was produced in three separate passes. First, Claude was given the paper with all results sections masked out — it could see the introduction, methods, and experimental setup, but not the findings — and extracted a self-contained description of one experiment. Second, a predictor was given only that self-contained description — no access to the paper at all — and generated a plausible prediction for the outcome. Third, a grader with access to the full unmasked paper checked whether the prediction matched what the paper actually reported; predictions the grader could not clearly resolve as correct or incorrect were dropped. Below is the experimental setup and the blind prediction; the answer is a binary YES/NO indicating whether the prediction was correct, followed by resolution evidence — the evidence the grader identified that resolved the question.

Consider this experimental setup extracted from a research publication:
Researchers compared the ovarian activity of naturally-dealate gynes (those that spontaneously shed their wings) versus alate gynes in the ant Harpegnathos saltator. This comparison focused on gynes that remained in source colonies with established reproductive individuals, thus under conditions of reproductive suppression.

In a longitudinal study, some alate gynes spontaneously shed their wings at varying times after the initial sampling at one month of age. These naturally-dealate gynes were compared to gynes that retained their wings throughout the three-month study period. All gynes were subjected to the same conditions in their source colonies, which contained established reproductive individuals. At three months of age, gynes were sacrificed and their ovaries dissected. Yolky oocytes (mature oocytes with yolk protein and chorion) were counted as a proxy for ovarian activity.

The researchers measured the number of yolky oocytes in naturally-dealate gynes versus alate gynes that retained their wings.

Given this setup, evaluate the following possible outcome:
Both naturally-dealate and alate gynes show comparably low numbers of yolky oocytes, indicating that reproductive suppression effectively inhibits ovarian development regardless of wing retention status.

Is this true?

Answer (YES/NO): NO